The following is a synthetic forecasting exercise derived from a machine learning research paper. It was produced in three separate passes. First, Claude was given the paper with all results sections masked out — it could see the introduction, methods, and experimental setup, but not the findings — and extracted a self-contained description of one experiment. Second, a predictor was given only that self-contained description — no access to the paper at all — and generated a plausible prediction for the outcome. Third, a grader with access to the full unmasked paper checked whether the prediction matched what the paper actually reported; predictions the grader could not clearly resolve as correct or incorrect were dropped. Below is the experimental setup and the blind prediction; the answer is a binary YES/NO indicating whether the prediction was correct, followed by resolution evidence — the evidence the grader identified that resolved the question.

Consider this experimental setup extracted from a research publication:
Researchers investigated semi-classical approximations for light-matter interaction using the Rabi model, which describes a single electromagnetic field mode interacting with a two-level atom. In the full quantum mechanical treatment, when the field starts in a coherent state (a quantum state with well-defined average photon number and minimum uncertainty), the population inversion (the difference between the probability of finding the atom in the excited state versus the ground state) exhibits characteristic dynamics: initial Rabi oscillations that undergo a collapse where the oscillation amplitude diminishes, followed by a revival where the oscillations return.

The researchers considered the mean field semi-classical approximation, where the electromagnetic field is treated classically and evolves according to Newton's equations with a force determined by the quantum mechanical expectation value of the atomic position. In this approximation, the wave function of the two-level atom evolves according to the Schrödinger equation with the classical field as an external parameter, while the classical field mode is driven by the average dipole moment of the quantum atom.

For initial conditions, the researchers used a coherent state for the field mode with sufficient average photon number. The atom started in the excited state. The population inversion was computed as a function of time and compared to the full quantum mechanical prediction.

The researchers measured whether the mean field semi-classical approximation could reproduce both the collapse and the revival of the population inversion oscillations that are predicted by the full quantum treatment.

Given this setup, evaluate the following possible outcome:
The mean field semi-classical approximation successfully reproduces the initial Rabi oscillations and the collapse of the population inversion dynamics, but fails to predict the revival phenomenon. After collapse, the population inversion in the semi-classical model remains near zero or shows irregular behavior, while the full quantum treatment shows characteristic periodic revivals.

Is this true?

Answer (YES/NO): YES